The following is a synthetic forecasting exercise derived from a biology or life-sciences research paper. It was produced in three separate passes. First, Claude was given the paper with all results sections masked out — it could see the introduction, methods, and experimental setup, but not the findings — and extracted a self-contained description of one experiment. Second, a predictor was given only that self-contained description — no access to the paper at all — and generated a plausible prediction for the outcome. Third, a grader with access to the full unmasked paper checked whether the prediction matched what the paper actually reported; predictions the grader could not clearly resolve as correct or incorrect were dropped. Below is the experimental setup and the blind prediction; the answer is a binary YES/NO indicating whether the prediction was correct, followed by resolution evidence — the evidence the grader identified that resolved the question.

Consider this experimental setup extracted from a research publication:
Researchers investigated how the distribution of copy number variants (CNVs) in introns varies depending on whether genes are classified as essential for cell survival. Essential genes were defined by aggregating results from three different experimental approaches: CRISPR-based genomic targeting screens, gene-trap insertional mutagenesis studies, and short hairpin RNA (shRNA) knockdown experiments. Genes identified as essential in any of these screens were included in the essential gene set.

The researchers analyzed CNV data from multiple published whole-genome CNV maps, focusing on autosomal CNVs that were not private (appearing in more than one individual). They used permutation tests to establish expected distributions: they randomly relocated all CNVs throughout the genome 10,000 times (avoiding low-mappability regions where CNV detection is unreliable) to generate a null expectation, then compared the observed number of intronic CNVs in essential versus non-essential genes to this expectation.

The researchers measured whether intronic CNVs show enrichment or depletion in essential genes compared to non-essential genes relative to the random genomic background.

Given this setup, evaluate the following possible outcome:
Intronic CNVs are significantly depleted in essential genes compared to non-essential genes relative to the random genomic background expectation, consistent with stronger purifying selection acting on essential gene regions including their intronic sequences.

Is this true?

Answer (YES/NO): NO